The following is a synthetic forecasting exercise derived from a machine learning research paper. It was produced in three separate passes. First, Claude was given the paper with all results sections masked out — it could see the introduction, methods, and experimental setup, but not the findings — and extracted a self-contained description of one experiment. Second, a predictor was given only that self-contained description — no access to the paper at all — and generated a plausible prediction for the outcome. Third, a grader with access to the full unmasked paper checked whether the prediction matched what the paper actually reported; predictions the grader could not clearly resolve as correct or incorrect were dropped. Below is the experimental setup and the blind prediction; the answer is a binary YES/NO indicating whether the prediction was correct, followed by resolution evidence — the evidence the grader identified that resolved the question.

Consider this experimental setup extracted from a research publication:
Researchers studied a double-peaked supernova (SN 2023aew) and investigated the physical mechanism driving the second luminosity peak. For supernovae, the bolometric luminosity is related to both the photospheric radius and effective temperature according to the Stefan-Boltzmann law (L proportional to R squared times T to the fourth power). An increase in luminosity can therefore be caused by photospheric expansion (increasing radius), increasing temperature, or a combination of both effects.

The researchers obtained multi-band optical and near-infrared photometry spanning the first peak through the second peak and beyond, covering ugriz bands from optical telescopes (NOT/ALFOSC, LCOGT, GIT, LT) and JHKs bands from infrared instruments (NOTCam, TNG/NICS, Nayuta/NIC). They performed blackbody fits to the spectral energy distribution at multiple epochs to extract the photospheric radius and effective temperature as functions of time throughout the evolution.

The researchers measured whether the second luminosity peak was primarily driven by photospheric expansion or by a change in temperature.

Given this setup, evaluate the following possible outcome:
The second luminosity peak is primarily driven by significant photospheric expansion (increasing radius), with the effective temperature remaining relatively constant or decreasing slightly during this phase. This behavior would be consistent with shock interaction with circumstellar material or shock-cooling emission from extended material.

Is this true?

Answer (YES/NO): NO